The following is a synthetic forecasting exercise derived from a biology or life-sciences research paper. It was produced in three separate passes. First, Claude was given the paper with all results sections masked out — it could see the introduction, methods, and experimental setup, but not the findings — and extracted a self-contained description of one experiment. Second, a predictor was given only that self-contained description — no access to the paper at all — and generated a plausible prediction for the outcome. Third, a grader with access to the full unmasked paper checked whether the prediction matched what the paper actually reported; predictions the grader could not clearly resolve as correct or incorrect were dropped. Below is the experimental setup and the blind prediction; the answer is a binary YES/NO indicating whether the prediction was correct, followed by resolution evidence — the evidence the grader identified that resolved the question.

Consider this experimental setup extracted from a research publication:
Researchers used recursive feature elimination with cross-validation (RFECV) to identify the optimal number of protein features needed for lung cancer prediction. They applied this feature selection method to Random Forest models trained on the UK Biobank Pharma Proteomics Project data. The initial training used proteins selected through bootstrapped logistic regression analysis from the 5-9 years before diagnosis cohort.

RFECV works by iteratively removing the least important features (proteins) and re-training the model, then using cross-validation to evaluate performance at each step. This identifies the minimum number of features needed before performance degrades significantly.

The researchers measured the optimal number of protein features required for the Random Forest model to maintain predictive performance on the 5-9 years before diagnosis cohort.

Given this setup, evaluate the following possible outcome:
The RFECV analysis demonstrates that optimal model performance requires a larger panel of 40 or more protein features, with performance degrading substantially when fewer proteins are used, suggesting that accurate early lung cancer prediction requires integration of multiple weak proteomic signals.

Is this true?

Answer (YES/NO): YES